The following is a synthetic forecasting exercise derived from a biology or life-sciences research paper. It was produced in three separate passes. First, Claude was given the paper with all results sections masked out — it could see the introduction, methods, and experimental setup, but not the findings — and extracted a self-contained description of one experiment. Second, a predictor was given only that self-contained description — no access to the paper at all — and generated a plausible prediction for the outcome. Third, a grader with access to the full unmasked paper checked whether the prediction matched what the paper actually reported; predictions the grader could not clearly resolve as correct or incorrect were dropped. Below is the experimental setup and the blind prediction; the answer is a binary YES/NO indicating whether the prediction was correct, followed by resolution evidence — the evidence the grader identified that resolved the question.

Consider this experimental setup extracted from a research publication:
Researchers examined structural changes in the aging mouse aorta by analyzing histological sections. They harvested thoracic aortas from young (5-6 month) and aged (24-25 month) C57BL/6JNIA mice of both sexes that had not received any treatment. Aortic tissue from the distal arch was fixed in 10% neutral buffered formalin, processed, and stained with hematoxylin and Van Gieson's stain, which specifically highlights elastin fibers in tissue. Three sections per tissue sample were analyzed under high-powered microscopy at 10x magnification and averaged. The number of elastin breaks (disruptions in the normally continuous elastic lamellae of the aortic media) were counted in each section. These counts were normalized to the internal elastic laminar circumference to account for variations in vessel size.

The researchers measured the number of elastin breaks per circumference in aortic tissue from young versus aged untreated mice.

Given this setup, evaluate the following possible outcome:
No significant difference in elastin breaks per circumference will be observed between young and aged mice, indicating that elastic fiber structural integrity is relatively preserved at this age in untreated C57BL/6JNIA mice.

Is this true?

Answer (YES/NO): NO